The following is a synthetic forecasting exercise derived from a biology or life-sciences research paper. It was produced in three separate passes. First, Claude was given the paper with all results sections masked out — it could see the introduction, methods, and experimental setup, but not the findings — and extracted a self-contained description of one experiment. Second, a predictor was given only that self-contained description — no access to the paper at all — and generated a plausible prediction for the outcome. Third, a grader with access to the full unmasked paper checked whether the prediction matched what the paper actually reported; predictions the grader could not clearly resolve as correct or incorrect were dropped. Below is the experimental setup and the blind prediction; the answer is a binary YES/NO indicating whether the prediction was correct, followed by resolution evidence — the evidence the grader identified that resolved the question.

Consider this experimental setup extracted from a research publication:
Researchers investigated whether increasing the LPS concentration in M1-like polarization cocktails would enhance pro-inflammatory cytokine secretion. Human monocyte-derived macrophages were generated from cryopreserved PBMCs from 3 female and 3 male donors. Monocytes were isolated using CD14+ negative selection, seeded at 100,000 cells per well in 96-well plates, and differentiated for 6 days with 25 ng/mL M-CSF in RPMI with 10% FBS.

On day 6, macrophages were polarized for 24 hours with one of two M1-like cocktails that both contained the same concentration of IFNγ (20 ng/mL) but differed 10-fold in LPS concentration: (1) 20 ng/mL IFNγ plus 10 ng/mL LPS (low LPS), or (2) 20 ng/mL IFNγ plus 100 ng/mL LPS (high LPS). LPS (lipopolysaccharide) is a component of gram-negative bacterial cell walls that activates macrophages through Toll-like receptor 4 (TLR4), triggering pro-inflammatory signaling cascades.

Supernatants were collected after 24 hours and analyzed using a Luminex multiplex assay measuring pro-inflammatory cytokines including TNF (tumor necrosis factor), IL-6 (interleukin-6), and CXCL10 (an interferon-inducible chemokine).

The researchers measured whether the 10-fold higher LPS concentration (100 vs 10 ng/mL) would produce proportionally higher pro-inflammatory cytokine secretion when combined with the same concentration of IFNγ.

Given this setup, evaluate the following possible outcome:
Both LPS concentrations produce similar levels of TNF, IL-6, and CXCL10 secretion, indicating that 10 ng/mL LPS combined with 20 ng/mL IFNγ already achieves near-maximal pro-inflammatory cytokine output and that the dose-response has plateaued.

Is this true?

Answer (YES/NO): NO